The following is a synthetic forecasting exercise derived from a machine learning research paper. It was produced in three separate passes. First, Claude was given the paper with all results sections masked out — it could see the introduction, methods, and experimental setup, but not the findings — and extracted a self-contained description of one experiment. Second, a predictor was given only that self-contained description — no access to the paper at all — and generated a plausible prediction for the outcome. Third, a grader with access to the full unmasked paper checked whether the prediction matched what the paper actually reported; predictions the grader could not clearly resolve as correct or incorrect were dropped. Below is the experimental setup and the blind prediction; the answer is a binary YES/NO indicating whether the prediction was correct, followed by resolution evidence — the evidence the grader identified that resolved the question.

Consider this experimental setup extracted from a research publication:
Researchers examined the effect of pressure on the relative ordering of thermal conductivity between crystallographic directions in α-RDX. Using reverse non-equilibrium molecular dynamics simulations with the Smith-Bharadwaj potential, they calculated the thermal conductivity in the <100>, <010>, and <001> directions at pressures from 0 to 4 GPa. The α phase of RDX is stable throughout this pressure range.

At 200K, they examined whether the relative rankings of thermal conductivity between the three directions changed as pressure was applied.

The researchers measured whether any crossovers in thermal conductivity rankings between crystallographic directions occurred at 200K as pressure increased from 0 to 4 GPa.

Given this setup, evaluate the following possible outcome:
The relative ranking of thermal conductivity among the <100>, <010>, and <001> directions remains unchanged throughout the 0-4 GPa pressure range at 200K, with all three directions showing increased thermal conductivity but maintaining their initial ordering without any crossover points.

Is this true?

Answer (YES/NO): NO